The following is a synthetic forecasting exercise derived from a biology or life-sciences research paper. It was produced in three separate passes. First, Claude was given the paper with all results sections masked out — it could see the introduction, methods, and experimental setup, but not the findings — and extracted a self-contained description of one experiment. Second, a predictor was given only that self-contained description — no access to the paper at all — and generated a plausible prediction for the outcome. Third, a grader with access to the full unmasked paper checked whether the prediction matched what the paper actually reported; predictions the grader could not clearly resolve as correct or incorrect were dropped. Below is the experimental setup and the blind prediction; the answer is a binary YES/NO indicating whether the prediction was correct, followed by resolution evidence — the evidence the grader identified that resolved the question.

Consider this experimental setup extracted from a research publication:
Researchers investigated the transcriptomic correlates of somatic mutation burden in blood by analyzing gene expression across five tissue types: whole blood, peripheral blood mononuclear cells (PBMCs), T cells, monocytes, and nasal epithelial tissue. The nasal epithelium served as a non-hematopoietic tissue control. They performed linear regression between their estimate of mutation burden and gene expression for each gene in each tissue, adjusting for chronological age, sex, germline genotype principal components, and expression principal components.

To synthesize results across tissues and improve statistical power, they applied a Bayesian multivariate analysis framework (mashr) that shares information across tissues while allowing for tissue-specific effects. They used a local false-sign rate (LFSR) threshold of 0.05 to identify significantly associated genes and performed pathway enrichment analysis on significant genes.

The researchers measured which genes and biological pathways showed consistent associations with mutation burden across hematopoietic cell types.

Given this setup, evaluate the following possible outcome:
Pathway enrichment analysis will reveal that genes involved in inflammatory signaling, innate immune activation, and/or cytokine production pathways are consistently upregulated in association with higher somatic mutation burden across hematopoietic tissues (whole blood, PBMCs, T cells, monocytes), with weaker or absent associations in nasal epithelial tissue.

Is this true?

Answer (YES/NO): NO